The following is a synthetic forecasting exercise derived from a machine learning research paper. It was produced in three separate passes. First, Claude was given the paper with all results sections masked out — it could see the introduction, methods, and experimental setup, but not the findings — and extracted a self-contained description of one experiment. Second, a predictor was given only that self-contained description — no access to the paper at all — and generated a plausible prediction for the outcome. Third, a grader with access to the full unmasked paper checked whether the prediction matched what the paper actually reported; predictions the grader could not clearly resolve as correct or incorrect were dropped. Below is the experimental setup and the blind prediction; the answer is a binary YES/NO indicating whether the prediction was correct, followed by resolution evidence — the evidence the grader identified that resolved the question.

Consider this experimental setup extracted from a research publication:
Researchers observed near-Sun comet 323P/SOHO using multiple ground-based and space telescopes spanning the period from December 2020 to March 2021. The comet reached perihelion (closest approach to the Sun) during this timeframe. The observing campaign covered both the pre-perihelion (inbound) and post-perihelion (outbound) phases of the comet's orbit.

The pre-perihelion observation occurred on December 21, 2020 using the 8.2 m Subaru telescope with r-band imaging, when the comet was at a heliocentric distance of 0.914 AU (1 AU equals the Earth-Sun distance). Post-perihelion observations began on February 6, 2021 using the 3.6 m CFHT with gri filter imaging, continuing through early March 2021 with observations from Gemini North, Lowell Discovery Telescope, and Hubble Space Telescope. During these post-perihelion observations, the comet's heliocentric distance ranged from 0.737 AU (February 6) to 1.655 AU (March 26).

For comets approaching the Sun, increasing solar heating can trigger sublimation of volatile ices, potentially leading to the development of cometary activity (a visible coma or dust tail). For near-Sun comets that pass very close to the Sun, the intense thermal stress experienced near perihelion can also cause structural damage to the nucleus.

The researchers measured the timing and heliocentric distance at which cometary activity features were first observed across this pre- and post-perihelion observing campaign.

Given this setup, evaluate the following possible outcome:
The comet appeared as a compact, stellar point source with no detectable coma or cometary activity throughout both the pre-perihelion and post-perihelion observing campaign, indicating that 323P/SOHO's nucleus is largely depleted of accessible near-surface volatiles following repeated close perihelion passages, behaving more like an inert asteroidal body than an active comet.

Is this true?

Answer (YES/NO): NO